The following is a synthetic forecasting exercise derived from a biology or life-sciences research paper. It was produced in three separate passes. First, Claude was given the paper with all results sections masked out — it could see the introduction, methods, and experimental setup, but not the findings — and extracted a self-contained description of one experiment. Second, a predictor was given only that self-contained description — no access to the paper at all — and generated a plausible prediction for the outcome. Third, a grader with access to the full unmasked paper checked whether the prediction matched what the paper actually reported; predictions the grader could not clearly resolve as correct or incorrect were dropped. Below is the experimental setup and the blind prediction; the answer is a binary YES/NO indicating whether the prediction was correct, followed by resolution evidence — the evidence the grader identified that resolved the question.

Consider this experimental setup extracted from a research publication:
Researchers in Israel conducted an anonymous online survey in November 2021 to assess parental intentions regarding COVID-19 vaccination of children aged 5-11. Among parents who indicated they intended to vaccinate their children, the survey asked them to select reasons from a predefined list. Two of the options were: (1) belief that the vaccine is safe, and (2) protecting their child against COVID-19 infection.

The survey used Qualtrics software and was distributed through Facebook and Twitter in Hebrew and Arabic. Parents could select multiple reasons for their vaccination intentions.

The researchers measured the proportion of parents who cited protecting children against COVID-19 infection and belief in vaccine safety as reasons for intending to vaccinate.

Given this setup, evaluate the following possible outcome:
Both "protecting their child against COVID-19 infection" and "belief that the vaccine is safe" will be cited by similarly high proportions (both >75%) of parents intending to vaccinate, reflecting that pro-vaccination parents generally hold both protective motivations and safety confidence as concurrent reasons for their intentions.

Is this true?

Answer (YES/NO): NO